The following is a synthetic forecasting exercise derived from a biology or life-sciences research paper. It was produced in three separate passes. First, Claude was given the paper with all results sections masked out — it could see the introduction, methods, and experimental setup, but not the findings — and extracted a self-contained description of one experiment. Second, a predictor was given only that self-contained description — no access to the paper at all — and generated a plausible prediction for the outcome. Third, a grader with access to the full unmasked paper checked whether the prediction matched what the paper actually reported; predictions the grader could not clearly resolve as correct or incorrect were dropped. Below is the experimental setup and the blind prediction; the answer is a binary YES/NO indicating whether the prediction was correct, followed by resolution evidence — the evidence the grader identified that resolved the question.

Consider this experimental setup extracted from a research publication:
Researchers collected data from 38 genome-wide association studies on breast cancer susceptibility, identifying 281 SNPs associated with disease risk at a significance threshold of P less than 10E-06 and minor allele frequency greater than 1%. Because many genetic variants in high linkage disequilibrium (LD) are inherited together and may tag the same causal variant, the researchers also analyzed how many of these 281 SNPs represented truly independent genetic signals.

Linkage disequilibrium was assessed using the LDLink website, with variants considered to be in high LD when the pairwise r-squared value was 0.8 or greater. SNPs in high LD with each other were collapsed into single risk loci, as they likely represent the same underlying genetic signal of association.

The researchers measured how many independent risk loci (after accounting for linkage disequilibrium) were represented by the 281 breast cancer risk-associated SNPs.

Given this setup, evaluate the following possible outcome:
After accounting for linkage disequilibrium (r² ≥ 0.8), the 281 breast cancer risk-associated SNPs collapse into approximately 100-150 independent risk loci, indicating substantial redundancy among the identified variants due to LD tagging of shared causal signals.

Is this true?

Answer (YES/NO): NO